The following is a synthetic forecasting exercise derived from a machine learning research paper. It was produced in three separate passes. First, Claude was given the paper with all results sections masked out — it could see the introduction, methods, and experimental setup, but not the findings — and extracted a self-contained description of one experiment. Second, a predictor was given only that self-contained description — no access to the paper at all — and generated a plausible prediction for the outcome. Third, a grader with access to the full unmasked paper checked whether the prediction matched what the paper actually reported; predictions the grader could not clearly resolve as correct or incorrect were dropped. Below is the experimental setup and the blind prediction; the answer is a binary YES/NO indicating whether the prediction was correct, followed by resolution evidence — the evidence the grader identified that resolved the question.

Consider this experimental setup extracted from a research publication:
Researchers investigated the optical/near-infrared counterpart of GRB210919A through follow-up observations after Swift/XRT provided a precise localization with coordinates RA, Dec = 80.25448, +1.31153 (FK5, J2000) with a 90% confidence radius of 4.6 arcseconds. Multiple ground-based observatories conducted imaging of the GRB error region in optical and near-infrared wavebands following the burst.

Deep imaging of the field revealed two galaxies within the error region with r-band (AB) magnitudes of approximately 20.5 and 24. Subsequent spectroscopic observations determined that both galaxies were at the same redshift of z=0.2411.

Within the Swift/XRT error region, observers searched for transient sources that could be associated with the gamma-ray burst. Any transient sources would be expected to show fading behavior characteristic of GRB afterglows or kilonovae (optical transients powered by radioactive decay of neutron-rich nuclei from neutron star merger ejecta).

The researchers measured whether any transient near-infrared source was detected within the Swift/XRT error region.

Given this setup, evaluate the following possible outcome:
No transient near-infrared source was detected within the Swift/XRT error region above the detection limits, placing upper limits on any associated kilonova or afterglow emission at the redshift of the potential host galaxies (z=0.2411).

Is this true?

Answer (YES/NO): NO